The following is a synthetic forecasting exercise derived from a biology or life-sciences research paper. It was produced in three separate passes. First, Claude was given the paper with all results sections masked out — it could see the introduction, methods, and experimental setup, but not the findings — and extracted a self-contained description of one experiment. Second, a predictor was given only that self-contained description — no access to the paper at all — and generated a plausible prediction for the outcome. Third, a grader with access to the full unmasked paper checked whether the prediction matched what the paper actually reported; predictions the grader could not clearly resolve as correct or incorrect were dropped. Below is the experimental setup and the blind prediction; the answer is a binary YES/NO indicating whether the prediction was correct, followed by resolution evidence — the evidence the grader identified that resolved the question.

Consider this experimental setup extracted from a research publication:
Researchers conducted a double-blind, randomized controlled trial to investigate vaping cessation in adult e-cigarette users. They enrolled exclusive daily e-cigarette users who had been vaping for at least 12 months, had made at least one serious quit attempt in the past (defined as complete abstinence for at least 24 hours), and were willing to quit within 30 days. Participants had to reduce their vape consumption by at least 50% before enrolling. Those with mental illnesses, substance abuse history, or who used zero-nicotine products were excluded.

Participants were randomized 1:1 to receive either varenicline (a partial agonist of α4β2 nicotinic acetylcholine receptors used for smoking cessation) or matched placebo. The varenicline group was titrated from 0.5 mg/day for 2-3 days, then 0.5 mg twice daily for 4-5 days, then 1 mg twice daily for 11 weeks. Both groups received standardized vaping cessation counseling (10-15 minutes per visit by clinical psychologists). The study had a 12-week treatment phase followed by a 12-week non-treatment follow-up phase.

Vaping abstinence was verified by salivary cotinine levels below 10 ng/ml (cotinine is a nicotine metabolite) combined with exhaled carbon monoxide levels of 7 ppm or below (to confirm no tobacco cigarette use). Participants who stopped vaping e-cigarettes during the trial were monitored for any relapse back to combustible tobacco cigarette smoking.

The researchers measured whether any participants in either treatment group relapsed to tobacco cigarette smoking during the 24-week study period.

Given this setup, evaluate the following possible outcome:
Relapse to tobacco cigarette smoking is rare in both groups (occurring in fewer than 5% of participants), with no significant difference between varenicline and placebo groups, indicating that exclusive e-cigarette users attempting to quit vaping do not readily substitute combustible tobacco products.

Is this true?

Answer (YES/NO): YES